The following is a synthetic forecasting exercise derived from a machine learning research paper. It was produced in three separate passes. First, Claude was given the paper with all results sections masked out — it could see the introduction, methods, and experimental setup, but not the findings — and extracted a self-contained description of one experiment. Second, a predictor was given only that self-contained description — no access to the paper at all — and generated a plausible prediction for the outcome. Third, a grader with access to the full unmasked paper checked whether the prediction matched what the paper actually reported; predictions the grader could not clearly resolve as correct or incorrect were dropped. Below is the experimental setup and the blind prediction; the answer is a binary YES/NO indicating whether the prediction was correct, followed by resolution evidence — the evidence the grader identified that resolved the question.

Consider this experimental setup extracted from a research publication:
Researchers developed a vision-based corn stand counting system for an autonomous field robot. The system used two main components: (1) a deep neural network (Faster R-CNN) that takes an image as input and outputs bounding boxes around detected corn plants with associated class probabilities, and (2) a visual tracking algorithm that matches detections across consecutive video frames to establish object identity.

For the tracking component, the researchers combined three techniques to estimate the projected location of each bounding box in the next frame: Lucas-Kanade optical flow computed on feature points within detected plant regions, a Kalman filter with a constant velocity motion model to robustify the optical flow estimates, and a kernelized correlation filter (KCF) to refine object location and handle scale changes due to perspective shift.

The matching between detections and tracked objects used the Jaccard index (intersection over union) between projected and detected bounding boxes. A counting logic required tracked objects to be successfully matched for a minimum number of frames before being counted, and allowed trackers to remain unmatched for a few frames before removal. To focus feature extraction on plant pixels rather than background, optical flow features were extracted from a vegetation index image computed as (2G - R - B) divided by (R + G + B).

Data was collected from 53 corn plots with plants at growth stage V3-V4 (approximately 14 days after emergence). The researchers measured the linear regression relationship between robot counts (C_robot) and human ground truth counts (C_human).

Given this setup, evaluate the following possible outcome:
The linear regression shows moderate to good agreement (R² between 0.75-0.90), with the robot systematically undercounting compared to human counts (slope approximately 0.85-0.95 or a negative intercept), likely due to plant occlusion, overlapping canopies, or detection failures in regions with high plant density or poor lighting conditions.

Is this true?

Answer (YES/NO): NO